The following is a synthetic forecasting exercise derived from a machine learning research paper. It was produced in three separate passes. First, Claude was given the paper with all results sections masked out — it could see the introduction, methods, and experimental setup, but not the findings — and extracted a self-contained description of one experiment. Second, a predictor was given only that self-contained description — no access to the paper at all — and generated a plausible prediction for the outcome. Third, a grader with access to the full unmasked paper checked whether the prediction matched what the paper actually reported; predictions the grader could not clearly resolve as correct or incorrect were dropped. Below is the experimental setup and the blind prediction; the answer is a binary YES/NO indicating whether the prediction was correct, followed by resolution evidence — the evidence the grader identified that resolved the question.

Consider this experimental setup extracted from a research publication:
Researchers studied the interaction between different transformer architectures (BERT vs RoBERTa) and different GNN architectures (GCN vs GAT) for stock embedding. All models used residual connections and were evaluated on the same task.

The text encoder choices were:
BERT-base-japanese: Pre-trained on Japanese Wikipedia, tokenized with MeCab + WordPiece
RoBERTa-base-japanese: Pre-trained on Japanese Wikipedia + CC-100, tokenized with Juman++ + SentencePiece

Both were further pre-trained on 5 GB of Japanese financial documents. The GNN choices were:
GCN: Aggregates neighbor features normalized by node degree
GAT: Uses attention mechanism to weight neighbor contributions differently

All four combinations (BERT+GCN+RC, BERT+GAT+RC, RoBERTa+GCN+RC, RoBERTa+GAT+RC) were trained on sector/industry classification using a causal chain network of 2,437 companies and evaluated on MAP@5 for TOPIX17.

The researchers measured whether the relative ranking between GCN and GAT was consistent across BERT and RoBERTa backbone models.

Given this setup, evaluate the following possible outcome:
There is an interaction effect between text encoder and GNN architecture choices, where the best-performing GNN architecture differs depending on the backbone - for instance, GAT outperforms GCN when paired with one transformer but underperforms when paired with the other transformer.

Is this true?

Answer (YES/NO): NO